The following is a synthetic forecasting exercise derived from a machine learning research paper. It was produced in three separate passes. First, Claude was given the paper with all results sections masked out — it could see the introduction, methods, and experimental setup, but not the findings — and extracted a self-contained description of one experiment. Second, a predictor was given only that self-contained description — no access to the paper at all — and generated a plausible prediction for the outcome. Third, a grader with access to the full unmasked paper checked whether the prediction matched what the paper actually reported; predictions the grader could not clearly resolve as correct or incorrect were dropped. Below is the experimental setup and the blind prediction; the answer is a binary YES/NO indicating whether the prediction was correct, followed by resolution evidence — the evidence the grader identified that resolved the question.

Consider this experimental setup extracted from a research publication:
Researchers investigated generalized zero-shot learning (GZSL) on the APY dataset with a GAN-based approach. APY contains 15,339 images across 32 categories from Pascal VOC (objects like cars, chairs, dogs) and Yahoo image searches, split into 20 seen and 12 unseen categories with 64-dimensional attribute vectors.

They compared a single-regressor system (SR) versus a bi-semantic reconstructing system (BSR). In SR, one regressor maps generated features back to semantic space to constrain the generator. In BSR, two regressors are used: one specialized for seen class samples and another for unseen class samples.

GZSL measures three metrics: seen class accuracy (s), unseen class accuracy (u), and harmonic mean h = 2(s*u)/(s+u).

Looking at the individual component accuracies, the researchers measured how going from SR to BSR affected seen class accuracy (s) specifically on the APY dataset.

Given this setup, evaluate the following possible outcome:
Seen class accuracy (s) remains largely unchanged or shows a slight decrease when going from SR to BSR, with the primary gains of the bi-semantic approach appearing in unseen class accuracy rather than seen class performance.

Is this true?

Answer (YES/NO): NO